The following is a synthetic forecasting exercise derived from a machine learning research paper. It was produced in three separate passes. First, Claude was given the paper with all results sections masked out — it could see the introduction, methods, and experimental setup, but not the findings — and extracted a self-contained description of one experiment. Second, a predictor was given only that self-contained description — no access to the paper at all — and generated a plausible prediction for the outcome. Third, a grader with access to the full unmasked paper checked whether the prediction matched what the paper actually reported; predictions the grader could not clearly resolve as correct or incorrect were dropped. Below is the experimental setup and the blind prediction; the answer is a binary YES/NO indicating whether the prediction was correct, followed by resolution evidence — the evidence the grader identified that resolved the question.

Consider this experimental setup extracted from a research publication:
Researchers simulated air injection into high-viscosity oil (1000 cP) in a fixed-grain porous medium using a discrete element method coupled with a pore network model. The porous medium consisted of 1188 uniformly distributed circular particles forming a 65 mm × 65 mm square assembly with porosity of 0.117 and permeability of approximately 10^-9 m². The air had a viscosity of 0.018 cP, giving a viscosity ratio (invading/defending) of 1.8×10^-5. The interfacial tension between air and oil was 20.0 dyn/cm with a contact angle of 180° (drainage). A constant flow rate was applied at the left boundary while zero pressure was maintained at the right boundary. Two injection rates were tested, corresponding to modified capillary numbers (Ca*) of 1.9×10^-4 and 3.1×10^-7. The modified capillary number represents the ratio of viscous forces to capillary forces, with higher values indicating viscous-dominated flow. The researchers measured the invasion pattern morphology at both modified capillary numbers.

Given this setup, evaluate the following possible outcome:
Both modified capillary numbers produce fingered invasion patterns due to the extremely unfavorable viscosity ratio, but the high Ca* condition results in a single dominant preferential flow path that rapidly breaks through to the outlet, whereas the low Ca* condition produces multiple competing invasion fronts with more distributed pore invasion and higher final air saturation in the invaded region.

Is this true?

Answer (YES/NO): NO